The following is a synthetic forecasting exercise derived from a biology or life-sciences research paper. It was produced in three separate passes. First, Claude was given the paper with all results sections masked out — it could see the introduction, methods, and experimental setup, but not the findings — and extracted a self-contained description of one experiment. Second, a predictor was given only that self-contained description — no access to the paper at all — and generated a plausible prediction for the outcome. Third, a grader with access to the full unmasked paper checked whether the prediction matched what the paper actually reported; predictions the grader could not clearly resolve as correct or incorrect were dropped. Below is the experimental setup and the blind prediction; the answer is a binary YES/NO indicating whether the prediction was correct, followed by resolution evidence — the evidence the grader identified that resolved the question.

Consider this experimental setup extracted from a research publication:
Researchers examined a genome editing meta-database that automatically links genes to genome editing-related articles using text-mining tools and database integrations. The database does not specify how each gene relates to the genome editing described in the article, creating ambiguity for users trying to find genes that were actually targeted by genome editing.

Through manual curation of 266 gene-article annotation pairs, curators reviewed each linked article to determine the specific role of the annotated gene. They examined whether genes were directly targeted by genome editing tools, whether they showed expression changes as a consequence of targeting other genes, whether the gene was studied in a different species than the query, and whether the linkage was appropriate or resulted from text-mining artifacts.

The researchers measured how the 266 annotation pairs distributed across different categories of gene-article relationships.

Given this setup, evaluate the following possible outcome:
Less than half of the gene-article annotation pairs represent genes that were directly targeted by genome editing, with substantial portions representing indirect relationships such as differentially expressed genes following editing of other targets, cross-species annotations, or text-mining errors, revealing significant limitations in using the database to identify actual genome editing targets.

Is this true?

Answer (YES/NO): YES